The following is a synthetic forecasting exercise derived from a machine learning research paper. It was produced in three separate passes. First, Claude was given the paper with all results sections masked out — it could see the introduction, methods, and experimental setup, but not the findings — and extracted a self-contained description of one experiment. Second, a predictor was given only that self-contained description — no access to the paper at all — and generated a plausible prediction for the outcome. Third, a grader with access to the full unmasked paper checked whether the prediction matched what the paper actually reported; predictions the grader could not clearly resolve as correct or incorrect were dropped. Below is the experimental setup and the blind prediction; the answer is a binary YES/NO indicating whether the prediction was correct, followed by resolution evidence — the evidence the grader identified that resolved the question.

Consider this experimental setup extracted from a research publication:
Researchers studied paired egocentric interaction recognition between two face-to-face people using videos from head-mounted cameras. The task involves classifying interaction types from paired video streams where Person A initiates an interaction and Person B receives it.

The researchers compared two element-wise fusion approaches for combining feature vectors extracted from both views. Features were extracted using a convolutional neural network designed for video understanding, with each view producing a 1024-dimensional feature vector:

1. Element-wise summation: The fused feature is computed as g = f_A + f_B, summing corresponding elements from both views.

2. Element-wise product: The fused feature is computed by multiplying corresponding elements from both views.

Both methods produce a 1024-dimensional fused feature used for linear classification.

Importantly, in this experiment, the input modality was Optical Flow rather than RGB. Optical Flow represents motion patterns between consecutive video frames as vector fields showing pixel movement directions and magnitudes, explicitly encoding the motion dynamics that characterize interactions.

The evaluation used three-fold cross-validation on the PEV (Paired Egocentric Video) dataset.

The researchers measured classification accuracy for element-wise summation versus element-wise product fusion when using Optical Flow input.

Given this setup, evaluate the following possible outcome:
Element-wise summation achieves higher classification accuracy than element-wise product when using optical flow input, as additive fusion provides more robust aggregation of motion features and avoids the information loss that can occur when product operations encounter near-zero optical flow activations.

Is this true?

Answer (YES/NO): NO